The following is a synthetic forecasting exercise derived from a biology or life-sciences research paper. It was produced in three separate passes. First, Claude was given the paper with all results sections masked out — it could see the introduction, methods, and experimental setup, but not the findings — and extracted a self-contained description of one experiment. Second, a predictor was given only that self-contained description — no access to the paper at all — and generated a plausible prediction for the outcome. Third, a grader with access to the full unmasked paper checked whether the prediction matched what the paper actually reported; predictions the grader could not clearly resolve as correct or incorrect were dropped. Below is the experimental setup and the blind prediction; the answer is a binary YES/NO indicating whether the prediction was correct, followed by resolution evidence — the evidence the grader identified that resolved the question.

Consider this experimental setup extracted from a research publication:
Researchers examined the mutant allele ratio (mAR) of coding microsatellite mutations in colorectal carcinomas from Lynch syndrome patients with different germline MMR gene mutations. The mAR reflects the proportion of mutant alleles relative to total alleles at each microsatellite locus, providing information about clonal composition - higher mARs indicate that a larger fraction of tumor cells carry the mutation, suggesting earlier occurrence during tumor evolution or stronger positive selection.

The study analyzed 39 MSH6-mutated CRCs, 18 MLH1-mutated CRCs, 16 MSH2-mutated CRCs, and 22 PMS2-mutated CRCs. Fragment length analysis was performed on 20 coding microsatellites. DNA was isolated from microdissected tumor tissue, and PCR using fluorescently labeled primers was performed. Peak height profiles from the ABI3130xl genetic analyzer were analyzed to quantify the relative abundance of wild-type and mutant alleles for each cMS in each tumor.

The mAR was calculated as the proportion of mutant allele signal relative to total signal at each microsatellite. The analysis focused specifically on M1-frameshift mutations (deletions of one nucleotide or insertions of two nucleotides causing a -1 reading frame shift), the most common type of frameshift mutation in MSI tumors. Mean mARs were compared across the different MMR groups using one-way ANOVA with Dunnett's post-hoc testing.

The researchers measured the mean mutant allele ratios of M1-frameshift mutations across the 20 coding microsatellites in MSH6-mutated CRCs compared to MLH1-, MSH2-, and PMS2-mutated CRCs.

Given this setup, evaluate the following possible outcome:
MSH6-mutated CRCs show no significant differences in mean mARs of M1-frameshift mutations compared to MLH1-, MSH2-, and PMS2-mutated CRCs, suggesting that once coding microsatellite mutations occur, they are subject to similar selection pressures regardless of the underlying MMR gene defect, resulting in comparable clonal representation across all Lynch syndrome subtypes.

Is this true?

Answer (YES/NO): NO